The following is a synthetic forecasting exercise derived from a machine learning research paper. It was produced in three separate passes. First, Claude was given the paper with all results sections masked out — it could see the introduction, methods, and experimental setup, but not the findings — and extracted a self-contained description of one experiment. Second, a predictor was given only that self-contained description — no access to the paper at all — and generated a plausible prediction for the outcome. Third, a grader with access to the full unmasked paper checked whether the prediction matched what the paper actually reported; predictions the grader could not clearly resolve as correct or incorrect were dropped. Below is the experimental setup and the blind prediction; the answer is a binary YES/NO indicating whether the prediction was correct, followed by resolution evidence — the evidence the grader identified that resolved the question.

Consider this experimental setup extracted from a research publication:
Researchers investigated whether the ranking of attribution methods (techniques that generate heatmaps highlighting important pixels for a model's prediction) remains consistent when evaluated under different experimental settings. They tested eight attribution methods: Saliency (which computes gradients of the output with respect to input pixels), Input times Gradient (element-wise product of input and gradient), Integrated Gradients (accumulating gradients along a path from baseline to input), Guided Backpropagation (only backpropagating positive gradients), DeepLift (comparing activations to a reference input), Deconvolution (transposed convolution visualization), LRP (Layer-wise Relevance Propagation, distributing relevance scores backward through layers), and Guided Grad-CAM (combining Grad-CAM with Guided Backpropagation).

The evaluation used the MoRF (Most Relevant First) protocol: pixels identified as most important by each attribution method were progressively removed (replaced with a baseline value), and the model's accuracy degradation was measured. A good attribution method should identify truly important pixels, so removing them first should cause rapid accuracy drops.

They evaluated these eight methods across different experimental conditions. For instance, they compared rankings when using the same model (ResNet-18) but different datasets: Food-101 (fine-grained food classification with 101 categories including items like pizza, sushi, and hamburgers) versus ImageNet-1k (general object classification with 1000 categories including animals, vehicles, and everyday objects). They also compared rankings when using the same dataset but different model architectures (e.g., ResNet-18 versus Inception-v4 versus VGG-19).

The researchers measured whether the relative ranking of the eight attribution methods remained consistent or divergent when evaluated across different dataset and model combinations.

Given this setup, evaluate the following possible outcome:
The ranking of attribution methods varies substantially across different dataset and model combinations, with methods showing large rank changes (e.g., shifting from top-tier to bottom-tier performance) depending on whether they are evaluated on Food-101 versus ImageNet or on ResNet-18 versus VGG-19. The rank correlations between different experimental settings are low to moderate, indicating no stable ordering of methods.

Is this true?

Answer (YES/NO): YES